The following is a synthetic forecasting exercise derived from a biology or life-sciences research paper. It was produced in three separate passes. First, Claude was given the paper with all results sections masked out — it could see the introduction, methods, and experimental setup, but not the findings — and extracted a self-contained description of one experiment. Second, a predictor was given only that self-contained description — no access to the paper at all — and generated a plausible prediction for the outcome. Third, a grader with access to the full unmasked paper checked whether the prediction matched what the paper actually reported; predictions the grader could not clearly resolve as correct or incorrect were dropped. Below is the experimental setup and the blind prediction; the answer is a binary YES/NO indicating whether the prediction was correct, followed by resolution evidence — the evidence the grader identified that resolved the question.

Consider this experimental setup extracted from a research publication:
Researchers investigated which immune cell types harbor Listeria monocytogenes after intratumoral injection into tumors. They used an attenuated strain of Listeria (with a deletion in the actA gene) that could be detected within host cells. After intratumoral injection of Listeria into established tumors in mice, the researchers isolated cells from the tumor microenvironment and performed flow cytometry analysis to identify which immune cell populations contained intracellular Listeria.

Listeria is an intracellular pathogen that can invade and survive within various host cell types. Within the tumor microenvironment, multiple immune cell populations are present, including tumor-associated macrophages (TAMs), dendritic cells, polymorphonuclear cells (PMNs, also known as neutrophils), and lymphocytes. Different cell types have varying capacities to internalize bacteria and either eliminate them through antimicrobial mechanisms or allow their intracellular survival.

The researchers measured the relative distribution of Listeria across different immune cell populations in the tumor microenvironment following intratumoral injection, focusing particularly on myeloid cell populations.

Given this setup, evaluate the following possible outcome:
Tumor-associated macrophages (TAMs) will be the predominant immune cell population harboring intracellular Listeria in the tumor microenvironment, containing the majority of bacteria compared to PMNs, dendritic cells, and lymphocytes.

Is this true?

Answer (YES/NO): NO